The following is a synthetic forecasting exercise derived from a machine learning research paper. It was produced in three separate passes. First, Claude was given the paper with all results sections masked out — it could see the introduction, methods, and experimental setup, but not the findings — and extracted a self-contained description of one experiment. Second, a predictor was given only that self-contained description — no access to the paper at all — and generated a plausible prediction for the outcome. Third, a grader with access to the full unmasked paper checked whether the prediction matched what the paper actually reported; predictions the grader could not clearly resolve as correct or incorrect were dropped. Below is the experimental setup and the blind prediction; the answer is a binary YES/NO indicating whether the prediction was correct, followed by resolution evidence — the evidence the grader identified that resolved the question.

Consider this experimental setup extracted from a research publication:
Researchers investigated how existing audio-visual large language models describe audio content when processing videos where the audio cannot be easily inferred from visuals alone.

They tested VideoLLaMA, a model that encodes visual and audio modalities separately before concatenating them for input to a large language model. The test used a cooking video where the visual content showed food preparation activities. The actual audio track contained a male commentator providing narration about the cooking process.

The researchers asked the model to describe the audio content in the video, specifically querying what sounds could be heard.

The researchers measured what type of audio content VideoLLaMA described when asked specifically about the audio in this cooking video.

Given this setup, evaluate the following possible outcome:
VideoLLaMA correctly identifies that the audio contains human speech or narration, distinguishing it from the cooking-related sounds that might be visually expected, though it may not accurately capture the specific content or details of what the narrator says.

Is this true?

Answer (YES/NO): NO